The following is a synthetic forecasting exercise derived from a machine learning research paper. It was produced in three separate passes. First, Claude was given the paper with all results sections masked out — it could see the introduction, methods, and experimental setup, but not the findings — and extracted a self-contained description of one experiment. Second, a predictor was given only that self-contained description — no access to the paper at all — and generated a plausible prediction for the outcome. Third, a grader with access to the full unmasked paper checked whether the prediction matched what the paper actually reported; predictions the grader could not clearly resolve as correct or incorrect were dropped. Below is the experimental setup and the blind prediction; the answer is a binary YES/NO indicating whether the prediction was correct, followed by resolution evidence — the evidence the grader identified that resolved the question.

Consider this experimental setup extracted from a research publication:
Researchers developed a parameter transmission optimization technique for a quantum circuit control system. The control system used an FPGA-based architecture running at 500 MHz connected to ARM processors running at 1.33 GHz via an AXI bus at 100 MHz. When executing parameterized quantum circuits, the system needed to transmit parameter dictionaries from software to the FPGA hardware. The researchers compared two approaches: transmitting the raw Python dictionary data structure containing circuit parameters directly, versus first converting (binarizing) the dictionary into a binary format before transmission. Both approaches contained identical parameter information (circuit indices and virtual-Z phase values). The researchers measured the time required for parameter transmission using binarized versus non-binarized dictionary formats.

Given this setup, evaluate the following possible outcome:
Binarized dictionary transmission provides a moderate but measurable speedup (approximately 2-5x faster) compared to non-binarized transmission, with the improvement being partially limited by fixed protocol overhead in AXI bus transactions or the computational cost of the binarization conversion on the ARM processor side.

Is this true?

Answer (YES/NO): NO